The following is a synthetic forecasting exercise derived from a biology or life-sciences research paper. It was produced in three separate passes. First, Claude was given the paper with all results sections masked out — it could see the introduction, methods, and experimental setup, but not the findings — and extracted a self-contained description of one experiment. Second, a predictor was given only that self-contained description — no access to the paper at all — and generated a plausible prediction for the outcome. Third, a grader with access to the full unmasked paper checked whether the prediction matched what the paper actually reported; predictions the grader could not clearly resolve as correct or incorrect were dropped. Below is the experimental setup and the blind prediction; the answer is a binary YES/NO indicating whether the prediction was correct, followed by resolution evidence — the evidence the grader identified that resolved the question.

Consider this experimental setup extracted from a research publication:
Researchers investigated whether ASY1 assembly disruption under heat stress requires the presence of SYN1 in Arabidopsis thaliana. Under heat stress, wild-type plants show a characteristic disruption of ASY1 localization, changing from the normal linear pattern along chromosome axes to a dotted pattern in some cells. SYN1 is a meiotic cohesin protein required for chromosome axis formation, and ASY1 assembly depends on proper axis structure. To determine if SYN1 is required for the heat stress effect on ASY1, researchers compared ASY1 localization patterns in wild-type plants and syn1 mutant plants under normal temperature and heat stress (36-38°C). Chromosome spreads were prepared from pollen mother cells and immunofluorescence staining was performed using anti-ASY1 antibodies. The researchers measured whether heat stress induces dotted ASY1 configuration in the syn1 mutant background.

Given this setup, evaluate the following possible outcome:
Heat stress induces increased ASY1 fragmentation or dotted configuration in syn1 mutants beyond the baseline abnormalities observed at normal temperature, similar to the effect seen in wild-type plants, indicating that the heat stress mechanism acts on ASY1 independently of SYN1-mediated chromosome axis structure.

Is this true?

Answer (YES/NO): NO